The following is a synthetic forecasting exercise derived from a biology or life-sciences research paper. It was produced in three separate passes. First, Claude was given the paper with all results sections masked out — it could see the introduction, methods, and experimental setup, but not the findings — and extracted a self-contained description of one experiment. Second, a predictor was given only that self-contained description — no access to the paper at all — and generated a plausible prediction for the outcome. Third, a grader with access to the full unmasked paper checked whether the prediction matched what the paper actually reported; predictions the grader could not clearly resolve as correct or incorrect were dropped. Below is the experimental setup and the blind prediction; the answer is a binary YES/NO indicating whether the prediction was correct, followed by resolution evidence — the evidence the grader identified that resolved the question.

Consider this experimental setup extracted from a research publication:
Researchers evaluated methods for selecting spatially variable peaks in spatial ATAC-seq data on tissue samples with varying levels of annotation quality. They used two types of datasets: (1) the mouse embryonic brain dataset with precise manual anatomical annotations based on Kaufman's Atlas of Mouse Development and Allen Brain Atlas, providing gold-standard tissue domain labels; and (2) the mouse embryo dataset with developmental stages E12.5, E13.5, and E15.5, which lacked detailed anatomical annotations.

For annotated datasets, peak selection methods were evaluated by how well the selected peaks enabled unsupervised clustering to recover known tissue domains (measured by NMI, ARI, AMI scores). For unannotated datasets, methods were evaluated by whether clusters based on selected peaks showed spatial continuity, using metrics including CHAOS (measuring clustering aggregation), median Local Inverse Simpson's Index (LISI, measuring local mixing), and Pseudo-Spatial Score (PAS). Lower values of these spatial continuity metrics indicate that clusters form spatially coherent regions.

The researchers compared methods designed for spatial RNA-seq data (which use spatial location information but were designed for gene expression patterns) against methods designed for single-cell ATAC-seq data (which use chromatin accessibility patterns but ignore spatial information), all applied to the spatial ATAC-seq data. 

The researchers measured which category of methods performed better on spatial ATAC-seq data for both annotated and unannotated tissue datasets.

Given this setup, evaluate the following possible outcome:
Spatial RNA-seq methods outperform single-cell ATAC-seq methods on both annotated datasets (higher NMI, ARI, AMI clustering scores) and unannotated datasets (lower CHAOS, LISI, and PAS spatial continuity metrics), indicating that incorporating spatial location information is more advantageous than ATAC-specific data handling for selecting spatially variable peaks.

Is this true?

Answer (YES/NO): YES